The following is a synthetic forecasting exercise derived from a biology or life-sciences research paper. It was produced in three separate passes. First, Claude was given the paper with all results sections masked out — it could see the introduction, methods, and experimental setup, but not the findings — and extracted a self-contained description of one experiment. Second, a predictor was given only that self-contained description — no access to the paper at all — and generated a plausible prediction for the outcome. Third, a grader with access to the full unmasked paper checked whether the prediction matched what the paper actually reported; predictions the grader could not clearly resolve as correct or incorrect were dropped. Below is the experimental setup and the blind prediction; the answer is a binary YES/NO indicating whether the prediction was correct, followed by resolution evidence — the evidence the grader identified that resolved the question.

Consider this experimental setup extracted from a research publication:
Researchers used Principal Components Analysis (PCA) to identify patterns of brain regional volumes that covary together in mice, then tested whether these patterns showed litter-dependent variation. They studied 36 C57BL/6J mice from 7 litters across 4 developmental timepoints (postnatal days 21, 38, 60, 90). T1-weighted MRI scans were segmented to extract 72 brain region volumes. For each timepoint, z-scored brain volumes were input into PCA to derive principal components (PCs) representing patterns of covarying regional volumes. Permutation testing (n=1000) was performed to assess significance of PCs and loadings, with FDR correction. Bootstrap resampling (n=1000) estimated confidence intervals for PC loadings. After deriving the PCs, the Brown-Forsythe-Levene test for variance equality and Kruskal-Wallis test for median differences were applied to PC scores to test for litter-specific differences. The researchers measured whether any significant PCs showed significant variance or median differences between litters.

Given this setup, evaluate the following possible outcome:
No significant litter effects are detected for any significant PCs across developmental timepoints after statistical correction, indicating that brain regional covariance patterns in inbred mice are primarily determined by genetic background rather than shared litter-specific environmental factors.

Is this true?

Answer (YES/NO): NO